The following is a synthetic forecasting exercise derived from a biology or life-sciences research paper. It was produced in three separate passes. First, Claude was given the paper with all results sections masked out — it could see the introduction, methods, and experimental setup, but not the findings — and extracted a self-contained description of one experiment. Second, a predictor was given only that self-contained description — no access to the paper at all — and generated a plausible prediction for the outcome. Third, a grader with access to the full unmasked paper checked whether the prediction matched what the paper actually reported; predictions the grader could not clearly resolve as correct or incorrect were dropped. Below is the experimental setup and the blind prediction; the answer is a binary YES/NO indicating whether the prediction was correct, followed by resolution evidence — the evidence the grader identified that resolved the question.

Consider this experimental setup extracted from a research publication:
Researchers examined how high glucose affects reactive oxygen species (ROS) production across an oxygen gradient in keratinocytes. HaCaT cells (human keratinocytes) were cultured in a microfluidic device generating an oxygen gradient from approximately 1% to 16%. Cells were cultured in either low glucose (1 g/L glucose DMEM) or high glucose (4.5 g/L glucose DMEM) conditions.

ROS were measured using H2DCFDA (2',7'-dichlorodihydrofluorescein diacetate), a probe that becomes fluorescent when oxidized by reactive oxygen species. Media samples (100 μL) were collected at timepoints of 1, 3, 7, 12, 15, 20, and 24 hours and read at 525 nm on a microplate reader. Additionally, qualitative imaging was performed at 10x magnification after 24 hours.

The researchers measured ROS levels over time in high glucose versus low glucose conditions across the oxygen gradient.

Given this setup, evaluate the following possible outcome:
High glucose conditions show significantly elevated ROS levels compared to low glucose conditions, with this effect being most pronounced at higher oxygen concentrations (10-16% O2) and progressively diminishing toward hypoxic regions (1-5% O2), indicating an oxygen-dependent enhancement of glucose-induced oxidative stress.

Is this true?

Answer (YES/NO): NO